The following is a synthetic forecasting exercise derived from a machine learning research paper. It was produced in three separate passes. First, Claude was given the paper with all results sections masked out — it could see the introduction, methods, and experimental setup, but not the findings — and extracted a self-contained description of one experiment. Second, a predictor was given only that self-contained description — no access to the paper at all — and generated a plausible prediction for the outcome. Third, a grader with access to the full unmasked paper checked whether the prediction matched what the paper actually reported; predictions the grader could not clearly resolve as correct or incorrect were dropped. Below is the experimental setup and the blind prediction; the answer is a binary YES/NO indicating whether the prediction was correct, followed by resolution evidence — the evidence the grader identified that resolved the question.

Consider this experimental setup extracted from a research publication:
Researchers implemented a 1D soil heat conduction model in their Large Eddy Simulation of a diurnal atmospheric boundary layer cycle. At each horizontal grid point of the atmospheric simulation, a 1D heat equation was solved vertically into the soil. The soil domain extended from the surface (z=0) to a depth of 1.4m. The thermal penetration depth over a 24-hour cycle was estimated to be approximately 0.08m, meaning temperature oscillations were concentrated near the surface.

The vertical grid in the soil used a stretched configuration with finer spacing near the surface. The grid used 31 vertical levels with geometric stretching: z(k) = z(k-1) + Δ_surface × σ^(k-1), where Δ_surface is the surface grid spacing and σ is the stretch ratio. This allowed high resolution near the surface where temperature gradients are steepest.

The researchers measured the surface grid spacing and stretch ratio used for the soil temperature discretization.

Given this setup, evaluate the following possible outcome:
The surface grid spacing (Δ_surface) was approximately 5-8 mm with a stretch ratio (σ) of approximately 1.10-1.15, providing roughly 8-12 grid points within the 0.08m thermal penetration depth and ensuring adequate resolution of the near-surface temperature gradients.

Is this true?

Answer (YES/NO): NO